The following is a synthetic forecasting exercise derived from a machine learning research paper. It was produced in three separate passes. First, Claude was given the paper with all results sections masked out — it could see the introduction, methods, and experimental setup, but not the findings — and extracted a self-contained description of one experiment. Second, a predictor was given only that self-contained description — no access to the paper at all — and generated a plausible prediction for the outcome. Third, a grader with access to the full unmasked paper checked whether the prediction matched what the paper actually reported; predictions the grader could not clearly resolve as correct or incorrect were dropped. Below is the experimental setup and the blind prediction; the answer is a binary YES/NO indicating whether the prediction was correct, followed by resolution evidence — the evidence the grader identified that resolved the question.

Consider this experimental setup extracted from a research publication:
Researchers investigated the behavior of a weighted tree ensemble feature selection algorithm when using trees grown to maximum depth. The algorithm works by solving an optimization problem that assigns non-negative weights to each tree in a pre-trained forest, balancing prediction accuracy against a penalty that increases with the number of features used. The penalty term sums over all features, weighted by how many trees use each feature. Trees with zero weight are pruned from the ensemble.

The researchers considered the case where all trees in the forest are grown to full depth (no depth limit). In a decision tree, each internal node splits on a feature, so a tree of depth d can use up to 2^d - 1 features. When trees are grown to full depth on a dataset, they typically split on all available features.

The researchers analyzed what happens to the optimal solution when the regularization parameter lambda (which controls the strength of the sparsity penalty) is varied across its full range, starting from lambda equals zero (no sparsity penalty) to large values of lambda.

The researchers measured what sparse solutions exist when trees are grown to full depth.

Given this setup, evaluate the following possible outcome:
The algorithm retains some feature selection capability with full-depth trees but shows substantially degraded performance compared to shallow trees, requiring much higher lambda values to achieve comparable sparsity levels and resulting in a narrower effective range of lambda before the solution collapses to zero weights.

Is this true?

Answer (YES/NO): NO